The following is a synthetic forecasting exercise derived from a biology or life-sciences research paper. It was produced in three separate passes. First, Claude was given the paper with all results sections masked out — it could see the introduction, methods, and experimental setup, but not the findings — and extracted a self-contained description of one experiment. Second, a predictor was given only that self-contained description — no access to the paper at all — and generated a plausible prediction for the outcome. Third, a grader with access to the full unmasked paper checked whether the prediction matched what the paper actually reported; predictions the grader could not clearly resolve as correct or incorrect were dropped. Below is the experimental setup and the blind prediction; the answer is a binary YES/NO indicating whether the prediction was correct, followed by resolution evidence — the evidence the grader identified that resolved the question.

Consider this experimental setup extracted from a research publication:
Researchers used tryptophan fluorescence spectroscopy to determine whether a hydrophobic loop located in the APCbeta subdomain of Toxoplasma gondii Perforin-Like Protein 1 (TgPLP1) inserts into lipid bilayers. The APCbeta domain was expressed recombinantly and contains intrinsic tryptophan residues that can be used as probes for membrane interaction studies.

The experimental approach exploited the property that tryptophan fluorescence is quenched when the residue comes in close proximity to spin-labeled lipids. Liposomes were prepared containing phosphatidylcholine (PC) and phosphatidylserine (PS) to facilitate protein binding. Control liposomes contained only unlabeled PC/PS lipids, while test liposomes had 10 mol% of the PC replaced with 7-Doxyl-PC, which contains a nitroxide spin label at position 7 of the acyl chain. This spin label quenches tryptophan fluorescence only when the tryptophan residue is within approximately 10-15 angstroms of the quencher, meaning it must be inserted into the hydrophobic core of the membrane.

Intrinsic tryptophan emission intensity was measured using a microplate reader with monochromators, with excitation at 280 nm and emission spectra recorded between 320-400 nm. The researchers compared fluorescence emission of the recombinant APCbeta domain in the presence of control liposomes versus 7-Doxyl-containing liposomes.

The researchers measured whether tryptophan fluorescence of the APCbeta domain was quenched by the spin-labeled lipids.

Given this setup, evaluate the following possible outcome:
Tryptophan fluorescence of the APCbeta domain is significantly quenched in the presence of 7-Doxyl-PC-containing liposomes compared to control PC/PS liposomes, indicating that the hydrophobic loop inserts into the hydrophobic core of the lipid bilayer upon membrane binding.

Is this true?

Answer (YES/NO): YES